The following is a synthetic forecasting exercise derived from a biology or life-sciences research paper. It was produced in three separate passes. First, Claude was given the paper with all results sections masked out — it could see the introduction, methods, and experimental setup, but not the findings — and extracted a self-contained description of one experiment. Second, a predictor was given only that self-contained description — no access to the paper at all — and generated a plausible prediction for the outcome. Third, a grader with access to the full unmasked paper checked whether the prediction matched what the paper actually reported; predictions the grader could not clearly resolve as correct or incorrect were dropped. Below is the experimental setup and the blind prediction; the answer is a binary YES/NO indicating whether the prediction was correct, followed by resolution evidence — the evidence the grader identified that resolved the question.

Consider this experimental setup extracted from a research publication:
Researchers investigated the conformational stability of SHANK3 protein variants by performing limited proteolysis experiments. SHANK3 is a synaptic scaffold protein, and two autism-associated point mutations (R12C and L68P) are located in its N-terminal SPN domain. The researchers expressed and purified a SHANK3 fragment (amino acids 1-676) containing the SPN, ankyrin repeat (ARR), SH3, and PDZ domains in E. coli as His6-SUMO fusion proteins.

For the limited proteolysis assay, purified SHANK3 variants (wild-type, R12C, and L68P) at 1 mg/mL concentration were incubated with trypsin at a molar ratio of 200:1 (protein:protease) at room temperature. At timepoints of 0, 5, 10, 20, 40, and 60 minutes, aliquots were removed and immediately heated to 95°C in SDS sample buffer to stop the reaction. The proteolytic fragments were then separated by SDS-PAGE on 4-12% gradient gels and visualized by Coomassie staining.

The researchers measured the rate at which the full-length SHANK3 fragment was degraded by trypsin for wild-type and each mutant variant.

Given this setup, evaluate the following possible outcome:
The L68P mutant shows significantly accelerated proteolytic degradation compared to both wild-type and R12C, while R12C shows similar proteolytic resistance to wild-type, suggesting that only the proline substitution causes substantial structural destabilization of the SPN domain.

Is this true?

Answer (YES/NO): NO